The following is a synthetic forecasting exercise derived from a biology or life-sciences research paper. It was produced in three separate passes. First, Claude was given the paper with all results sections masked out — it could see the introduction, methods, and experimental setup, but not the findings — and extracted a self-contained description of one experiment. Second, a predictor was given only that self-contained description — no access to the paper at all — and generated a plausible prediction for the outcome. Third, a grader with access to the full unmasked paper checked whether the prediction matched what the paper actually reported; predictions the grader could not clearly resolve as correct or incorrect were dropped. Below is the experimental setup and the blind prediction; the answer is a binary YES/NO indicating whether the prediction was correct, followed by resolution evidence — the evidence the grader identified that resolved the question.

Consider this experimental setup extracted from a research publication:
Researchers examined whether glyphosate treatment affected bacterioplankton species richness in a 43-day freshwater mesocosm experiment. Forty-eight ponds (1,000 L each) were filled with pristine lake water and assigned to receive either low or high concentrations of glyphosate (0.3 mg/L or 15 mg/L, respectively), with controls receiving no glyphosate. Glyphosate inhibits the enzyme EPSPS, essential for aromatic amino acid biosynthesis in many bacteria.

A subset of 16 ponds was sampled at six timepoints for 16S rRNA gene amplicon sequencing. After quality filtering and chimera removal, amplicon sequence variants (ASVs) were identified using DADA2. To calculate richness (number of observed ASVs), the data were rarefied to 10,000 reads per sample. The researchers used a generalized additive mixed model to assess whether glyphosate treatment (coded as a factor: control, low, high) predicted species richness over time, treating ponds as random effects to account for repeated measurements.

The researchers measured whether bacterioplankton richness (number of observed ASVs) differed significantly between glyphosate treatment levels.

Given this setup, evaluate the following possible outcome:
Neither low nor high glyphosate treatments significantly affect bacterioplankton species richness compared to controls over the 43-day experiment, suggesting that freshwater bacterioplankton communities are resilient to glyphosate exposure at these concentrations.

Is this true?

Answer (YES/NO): NO